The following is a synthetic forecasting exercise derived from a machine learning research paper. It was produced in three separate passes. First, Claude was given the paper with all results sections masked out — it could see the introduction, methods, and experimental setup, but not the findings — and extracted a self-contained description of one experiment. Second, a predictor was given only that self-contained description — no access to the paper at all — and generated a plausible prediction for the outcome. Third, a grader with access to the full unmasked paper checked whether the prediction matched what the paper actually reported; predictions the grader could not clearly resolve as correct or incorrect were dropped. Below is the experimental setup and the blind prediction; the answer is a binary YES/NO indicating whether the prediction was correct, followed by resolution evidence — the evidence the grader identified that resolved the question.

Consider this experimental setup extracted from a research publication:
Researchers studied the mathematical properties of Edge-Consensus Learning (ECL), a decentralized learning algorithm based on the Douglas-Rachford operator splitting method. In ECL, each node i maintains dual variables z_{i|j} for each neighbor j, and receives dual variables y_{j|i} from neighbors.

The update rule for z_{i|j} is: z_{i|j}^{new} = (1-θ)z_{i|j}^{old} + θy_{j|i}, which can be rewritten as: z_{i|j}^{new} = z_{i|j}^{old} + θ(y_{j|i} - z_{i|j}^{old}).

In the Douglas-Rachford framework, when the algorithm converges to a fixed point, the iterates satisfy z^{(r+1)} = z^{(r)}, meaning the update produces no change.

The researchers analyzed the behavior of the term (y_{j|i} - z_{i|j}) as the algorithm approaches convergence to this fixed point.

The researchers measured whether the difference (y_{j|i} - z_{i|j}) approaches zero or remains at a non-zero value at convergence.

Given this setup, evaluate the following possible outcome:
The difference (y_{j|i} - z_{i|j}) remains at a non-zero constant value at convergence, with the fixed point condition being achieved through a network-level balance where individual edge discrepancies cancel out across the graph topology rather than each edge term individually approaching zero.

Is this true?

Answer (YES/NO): NO